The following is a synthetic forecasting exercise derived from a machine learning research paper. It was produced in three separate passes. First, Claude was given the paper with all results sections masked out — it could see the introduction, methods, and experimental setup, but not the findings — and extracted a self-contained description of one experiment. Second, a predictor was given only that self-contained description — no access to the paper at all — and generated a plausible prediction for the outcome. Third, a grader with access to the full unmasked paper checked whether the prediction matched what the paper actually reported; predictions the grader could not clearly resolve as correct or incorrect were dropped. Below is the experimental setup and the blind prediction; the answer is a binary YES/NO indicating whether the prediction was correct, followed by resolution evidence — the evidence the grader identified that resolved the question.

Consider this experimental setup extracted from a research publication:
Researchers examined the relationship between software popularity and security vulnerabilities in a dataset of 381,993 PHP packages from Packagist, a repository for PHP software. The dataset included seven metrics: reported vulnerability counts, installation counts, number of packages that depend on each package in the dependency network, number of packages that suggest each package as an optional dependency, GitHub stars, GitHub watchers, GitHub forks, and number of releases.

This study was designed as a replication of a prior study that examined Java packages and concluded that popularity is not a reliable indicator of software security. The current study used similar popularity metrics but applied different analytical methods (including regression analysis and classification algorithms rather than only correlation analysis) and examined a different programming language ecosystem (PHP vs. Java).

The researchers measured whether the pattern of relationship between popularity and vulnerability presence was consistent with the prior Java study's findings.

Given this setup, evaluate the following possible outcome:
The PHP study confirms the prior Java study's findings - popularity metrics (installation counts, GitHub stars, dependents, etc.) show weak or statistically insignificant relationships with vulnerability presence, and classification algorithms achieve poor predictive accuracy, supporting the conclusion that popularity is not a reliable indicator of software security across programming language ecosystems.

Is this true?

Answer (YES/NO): NO